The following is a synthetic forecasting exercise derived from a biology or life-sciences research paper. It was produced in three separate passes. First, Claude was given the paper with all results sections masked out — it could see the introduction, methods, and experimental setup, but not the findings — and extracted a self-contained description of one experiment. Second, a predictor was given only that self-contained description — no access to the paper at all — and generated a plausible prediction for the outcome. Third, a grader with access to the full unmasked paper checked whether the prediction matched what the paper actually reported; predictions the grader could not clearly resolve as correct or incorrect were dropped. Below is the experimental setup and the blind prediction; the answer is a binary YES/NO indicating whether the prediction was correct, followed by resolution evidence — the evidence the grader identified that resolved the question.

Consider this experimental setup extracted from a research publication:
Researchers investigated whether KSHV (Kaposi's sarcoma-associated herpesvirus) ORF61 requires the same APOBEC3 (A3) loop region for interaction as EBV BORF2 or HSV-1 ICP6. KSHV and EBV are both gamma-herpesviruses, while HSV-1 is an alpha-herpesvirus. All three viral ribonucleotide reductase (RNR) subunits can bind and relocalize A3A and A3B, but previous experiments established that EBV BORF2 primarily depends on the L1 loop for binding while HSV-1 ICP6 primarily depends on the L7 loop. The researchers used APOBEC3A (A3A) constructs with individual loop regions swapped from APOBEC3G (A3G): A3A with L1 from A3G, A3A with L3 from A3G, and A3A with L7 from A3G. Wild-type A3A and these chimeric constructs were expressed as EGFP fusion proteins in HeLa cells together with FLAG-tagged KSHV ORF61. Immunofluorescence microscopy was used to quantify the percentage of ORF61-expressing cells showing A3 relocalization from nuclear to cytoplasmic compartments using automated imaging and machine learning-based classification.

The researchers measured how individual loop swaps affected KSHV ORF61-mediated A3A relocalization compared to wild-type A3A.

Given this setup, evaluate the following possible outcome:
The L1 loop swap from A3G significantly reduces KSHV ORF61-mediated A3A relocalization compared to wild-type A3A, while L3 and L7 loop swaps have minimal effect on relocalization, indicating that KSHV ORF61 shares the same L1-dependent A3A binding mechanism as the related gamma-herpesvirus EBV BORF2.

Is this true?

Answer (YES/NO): NO